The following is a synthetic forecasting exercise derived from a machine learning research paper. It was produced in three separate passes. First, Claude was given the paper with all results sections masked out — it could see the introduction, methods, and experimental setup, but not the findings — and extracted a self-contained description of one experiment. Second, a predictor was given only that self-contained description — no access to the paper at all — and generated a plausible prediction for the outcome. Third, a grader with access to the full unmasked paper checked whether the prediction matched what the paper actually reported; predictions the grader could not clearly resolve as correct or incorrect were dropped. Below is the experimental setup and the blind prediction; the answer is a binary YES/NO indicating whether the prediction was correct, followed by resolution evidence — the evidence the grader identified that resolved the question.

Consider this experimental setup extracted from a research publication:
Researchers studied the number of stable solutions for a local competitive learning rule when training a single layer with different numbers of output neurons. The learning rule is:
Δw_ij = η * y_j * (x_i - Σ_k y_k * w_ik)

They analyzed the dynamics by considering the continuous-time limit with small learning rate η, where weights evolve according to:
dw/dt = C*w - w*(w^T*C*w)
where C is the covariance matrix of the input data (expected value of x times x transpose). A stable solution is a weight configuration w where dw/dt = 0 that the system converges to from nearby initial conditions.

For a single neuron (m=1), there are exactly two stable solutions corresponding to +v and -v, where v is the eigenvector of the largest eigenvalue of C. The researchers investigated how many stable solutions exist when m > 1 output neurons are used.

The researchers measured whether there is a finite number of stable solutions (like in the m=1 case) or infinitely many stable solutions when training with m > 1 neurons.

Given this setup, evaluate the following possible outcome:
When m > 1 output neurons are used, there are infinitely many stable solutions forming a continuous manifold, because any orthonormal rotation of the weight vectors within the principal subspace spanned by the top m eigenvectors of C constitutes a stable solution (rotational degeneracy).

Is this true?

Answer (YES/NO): YES